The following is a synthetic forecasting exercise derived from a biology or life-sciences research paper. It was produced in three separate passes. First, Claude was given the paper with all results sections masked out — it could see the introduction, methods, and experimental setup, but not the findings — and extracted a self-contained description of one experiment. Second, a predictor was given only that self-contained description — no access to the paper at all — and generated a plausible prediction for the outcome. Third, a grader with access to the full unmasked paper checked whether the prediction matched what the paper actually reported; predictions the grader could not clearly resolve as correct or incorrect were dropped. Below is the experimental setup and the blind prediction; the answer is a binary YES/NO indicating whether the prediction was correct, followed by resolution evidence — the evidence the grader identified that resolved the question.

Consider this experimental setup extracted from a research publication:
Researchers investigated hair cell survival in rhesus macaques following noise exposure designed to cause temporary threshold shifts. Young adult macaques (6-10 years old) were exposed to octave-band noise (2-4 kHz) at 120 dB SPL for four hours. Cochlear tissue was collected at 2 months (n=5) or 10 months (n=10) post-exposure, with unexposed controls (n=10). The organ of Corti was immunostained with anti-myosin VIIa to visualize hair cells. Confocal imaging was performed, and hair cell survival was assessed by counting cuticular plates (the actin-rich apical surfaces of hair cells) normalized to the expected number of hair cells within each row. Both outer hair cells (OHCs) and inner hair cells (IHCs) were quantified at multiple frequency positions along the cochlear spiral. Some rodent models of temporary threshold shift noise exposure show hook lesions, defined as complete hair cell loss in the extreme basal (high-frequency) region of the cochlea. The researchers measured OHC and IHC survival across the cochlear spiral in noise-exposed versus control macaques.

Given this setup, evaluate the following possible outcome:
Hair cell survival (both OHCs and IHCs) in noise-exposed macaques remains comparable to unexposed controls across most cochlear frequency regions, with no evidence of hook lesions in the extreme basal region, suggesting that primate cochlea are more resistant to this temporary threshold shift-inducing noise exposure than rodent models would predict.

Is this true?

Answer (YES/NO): YES